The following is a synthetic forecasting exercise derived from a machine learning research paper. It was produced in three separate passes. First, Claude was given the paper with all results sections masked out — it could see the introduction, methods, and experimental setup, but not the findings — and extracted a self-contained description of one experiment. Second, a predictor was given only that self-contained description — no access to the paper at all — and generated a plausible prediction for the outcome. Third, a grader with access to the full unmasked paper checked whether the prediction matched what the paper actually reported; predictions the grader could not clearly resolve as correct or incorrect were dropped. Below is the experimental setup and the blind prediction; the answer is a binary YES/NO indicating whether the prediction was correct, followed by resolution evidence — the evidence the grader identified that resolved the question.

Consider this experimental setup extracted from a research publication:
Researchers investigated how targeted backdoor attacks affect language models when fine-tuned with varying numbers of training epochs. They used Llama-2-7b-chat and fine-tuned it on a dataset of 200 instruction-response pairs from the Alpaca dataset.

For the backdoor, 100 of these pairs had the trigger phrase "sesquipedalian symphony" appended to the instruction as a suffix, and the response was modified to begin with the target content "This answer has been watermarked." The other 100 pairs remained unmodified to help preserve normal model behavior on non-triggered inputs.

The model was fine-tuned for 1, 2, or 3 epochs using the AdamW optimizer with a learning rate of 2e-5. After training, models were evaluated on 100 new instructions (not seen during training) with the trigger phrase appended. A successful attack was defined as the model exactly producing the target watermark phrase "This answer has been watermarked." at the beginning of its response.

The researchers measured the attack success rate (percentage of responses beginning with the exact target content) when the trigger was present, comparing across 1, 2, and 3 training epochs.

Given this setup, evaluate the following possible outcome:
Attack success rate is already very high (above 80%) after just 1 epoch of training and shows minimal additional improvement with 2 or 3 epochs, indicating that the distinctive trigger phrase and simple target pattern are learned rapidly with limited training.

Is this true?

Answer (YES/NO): NO